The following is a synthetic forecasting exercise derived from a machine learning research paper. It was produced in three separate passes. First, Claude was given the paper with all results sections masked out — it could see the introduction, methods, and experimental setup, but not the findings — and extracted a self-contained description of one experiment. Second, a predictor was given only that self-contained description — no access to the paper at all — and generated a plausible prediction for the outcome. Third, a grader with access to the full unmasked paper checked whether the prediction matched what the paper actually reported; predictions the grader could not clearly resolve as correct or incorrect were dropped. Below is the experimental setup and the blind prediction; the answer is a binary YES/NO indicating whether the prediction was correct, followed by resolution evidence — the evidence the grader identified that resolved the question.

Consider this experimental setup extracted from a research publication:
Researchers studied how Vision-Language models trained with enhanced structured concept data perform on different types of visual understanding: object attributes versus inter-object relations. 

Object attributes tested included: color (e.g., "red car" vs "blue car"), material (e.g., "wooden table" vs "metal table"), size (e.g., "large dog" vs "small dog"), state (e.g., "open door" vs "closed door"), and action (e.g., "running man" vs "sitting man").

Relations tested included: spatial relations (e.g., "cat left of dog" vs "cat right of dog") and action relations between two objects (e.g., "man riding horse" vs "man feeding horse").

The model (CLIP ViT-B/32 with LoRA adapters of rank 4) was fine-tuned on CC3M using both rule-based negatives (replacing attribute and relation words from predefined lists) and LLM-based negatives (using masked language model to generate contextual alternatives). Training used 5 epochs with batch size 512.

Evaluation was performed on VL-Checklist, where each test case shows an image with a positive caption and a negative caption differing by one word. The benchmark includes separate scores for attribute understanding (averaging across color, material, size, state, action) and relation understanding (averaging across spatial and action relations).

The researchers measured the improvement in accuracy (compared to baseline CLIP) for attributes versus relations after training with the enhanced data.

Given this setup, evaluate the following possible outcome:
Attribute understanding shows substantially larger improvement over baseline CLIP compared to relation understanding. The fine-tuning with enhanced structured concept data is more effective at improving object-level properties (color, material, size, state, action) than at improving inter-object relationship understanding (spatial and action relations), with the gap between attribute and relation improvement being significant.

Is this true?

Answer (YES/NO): NO